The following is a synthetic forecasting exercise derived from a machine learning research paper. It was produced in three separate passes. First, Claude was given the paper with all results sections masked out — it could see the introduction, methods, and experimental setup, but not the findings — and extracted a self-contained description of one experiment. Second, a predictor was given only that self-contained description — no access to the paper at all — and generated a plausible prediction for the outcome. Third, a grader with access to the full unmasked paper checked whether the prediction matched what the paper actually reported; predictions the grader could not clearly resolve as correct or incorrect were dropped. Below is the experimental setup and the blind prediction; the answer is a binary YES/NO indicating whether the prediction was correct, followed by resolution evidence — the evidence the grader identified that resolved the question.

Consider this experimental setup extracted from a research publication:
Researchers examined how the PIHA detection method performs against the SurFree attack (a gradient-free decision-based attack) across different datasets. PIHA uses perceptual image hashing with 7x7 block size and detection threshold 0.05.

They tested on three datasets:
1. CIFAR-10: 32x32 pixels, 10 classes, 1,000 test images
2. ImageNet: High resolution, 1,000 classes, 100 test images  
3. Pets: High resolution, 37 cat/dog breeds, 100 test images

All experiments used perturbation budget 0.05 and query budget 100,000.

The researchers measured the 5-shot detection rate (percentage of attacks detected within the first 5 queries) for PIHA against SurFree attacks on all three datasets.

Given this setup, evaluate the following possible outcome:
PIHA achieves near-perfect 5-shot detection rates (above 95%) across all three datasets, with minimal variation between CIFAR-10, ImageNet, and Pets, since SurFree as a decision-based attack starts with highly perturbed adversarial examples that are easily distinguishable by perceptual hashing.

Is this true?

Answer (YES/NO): NO